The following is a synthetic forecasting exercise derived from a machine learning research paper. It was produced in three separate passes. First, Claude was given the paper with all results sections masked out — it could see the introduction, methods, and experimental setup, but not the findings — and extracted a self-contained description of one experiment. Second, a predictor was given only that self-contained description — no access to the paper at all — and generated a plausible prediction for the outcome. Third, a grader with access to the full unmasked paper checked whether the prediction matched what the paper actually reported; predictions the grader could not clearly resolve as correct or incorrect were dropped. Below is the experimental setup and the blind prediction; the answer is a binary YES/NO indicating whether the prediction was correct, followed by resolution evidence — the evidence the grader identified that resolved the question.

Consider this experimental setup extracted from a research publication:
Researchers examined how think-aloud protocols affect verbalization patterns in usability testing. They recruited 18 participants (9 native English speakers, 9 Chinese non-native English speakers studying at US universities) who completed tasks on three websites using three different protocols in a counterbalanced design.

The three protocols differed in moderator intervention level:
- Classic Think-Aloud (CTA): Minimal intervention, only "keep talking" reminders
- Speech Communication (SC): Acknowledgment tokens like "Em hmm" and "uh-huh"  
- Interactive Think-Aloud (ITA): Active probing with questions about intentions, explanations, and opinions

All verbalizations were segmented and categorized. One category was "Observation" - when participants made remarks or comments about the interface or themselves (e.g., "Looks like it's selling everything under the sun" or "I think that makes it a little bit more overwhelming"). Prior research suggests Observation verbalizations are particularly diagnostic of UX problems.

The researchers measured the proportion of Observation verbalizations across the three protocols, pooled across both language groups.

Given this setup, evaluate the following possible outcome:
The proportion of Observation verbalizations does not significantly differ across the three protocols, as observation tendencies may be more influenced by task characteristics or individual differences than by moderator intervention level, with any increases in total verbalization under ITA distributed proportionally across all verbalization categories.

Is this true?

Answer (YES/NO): YES